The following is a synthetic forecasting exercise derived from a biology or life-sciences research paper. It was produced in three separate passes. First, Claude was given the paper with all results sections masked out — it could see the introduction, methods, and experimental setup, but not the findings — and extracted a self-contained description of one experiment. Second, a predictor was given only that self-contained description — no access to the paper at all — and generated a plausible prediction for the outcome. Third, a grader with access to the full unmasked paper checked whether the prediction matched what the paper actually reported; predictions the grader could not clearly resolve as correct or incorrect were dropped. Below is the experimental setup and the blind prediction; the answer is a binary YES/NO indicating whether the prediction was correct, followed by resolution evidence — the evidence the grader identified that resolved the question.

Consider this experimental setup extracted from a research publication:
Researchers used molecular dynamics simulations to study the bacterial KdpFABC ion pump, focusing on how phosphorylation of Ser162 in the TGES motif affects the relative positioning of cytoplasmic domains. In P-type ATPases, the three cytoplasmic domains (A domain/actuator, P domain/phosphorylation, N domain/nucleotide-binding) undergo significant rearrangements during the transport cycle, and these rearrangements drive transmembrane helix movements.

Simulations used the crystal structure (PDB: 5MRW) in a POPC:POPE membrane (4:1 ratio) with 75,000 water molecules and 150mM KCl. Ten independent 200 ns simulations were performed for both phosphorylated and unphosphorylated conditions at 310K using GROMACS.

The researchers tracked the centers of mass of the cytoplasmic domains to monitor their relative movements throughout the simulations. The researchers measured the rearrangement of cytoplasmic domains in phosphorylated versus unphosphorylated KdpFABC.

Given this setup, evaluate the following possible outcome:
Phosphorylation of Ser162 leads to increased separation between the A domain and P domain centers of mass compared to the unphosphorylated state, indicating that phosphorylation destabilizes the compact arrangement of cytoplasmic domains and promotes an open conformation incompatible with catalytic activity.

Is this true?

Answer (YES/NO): YES